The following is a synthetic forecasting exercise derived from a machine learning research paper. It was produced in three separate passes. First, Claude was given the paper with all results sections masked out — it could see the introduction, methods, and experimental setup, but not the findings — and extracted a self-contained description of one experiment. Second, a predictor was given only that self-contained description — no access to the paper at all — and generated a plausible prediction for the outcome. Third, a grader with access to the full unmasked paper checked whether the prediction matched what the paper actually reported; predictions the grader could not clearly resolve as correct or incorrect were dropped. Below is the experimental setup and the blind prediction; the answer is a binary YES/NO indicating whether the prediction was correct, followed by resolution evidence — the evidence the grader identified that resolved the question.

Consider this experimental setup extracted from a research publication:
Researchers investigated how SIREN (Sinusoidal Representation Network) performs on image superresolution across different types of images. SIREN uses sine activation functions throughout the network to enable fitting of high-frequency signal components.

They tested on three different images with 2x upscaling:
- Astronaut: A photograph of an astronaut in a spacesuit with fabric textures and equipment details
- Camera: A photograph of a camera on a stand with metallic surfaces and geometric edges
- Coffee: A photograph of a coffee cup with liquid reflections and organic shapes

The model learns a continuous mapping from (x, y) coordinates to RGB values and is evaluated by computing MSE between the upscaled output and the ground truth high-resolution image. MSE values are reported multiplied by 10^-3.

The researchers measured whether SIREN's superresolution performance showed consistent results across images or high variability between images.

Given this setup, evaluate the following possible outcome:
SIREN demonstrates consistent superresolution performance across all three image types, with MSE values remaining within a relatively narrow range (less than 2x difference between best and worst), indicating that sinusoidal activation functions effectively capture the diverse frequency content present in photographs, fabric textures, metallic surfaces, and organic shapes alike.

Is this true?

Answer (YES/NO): NO